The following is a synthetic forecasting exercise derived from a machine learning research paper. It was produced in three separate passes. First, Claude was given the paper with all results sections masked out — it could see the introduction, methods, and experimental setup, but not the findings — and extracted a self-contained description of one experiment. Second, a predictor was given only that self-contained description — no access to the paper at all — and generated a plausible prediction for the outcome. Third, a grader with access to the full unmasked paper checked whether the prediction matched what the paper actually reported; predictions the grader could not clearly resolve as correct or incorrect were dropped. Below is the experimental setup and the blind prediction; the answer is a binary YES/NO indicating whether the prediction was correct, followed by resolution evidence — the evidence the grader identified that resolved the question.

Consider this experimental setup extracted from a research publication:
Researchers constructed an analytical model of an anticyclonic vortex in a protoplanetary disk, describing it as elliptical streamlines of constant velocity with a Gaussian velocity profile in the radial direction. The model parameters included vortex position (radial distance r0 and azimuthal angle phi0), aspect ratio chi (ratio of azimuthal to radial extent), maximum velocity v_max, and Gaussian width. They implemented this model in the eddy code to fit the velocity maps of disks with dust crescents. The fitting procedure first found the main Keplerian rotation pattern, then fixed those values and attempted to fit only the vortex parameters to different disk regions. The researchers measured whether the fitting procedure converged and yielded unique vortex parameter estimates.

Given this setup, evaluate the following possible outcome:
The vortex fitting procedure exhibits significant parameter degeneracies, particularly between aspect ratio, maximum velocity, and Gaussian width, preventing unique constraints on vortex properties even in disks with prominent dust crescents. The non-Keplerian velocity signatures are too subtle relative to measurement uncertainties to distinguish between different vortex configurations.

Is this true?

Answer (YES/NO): NO